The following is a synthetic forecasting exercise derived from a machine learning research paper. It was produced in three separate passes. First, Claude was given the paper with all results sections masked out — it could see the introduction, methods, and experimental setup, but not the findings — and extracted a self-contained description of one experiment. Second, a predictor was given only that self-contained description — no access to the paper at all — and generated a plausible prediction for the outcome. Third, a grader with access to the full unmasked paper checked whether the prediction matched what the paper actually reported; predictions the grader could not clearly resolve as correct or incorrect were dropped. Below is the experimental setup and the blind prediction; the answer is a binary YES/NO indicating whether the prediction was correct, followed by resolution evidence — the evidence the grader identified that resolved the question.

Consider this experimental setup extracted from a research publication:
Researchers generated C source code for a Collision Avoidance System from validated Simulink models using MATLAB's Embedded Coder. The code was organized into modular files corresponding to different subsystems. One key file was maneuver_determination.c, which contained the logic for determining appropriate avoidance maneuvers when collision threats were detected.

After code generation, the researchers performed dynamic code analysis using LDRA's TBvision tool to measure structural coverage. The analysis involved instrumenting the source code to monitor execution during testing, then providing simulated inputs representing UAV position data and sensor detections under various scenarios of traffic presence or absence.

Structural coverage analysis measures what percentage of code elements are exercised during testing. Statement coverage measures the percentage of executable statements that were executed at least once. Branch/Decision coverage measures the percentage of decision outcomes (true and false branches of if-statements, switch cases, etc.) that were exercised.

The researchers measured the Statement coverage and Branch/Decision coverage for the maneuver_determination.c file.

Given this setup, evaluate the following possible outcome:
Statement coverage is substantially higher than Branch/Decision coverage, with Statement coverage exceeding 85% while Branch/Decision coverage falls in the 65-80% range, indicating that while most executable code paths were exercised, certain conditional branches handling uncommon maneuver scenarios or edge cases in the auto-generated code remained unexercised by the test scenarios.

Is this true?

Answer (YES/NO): NO